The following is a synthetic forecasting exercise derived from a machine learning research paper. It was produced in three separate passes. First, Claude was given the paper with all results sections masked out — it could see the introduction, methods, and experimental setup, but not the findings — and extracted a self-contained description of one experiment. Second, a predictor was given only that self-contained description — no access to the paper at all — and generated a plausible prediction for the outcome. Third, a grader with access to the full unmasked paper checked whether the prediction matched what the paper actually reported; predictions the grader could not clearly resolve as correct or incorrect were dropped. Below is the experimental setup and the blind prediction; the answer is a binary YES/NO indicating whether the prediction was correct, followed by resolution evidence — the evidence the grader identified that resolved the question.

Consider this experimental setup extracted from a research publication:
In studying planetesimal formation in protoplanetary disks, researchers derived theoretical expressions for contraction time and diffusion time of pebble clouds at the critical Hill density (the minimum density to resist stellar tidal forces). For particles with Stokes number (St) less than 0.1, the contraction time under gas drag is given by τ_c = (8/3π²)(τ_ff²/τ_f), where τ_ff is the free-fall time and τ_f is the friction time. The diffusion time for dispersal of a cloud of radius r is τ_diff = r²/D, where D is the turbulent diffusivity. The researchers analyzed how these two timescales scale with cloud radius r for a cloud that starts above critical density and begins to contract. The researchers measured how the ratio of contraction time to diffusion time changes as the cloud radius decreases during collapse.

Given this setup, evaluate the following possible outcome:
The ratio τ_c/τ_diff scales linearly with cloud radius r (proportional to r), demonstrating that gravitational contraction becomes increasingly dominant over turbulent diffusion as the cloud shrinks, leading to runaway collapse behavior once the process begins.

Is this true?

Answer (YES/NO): YES